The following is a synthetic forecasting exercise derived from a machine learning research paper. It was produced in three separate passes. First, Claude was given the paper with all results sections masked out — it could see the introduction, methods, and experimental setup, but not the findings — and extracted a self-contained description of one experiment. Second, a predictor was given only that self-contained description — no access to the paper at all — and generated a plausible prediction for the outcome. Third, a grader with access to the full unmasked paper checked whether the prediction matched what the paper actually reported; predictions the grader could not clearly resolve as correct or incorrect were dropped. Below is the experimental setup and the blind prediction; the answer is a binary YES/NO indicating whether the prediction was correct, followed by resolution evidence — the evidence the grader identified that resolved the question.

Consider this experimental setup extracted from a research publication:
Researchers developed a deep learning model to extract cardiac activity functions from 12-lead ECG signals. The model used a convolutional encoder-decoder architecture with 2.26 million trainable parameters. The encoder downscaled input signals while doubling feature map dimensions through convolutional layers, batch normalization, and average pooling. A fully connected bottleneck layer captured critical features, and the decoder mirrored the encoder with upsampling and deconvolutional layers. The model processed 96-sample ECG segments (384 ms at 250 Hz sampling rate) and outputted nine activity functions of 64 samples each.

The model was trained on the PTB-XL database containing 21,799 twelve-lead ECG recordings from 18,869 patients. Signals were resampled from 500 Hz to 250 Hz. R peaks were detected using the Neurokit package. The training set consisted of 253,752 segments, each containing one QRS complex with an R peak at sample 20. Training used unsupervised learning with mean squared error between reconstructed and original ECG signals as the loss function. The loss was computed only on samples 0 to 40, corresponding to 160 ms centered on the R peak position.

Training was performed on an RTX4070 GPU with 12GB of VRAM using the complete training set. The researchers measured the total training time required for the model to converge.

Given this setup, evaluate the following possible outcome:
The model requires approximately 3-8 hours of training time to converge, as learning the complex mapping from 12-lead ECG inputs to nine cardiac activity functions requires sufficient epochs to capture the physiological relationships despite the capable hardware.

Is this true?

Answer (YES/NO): YES